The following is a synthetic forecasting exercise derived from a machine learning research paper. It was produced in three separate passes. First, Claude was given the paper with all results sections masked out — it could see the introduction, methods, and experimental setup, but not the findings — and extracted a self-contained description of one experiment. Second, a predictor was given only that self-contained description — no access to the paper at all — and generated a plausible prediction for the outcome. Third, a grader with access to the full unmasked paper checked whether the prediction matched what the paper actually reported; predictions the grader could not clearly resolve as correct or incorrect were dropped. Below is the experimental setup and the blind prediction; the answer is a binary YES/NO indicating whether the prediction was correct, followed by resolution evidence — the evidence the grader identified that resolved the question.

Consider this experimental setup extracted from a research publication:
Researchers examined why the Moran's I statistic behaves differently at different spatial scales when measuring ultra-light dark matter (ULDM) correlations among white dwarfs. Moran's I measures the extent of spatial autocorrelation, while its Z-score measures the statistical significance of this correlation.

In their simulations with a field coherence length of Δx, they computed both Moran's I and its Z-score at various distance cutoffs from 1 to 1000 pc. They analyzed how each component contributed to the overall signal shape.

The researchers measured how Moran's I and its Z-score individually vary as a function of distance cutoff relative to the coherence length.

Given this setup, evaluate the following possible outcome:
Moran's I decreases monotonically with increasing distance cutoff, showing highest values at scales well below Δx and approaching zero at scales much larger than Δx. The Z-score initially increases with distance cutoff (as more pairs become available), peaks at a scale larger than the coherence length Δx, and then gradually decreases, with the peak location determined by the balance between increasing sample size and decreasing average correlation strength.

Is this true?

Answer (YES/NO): NO